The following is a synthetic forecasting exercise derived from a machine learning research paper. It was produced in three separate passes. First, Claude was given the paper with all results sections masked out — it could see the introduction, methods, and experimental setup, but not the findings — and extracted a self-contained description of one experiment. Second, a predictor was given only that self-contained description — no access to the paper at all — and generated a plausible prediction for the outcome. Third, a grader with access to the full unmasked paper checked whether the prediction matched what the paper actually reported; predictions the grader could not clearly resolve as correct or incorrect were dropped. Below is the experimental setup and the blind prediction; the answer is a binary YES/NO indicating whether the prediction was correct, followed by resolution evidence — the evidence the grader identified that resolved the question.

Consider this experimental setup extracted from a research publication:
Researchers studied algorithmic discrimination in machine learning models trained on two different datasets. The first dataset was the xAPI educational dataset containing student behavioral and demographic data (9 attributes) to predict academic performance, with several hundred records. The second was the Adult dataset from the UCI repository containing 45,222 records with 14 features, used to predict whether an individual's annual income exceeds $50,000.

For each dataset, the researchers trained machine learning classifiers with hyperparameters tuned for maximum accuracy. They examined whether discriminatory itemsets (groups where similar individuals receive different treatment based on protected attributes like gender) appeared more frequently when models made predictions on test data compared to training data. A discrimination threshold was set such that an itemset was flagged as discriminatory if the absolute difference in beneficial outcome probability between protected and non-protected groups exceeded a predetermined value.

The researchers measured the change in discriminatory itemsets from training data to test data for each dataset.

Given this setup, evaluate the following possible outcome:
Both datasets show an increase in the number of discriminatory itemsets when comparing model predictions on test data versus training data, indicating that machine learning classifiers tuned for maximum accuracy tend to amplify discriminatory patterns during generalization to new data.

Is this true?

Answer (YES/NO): NO